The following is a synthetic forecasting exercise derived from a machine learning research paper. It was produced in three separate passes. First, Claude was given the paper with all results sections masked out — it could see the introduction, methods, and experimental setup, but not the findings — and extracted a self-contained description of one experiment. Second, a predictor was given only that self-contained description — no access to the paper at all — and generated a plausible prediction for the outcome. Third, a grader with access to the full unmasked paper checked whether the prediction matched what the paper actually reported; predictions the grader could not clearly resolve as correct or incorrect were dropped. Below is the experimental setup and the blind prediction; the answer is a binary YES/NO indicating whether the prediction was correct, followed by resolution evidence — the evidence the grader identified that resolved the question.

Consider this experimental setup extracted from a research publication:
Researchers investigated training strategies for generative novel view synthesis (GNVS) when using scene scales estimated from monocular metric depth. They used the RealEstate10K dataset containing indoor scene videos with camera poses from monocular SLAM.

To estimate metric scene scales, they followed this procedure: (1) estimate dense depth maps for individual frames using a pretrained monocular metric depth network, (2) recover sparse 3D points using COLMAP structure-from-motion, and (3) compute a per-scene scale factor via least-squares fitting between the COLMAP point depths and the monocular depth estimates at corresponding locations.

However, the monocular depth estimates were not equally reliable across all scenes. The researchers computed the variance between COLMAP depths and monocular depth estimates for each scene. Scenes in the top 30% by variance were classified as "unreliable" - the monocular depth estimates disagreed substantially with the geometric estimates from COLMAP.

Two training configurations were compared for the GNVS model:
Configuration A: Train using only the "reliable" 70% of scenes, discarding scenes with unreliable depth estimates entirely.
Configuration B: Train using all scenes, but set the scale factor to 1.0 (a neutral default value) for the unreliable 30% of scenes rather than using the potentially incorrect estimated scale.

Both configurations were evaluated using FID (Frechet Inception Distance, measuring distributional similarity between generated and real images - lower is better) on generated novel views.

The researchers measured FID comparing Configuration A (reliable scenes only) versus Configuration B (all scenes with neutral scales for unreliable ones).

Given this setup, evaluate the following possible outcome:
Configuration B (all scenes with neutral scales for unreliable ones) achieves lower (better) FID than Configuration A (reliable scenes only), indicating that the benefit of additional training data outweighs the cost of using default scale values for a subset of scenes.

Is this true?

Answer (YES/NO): YES